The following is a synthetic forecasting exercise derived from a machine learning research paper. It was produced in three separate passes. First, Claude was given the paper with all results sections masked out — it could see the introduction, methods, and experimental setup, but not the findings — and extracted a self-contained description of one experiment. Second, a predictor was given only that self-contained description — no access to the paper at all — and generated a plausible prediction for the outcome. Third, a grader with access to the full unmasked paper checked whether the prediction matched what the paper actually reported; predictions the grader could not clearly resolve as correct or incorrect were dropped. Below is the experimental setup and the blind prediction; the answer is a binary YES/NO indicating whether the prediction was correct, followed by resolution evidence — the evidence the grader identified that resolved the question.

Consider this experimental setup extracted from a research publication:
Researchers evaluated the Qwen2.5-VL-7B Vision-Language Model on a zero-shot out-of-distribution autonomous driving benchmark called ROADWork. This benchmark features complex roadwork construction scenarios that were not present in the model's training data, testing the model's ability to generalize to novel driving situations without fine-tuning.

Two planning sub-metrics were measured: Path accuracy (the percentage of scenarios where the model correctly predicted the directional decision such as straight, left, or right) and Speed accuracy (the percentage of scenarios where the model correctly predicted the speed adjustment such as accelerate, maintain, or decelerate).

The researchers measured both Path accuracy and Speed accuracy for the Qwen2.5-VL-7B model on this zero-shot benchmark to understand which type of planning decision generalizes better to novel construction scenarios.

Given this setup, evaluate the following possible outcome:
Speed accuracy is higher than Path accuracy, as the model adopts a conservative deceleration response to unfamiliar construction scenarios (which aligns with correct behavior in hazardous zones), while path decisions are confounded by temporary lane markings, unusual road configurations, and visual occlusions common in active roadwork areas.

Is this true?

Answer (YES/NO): YES